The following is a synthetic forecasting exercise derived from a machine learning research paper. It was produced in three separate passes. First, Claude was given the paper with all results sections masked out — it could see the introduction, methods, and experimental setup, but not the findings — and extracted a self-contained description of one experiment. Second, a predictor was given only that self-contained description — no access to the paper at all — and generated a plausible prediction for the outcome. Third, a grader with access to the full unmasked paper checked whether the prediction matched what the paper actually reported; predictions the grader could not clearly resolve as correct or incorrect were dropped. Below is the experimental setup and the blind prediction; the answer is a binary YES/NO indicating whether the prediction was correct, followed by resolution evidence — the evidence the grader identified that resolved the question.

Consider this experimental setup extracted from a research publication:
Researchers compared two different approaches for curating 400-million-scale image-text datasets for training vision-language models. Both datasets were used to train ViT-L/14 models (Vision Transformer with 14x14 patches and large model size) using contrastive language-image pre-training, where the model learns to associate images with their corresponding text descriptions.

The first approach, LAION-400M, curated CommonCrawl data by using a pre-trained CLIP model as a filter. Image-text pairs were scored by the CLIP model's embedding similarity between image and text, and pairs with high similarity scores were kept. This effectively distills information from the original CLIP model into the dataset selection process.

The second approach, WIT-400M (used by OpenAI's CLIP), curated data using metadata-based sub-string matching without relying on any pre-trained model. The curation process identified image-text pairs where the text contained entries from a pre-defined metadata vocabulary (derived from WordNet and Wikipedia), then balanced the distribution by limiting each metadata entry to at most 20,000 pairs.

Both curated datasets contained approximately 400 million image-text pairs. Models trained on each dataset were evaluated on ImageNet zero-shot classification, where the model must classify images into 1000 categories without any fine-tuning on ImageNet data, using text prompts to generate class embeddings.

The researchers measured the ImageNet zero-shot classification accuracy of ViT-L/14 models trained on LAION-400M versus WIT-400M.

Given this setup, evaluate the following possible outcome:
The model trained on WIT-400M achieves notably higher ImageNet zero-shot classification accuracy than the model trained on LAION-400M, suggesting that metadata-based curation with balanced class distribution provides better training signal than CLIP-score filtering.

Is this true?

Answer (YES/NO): YES